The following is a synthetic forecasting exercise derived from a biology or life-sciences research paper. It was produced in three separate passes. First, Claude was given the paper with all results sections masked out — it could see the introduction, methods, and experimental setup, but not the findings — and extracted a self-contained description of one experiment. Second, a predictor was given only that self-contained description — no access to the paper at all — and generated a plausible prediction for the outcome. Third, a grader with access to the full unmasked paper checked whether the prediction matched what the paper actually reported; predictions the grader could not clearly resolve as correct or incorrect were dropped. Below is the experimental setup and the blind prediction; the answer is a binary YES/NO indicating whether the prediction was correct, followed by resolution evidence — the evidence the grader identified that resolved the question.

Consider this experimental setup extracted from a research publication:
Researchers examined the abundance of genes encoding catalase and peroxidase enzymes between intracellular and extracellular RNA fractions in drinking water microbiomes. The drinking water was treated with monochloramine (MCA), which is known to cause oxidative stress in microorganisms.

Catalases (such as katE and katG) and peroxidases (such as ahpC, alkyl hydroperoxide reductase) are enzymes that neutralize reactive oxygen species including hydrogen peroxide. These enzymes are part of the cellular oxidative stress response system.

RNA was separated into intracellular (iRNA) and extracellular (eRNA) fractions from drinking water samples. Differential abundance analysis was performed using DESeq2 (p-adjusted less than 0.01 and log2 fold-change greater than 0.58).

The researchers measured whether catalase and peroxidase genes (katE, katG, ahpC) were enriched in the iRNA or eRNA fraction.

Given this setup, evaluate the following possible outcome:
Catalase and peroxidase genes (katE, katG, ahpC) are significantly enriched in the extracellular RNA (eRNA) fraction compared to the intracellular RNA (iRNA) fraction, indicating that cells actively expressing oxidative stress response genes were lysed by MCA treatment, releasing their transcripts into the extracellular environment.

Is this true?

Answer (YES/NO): NO